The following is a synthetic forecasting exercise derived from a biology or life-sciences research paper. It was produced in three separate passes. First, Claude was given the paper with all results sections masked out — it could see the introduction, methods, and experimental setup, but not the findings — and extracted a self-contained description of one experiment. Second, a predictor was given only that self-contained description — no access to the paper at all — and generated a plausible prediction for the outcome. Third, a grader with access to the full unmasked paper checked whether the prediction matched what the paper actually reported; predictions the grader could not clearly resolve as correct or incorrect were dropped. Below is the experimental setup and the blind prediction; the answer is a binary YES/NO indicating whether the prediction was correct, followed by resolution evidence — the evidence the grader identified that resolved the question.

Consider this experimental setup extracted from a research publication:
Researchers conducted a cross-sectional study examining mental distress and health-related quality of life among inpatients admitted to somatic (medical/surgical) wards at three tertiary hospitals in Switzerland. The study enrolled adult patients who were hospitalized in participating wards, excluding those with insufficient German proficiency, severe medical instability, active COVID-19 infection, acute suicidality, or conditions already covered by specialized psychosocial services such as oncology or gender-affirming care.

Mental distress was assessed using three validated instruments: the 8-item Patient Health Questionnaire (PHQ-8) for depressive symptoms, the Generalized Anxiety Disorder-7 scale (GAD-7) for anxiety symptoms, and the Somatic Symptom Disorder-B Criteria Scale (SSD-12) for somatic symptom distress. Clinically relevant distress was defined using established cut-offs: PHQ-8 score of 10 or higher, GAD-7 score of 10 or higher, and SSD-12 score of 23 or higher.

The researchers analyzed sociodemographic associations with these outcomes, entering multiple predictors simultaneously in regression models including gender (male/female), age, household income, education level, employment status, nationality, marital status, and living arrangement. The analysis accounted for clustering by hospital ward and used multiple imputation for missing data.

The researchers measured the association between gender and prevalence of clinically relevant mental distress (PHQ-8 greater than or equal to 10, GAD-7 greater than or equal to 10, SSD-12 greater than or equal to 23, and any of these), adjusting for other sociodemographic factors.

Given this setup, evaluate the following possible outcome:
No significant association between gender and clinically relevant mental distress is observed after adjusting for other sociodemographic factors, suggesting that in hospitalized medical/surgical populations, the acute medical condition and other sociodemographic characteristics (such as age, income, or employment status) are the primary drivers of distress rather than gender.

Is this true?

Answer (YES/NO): YES